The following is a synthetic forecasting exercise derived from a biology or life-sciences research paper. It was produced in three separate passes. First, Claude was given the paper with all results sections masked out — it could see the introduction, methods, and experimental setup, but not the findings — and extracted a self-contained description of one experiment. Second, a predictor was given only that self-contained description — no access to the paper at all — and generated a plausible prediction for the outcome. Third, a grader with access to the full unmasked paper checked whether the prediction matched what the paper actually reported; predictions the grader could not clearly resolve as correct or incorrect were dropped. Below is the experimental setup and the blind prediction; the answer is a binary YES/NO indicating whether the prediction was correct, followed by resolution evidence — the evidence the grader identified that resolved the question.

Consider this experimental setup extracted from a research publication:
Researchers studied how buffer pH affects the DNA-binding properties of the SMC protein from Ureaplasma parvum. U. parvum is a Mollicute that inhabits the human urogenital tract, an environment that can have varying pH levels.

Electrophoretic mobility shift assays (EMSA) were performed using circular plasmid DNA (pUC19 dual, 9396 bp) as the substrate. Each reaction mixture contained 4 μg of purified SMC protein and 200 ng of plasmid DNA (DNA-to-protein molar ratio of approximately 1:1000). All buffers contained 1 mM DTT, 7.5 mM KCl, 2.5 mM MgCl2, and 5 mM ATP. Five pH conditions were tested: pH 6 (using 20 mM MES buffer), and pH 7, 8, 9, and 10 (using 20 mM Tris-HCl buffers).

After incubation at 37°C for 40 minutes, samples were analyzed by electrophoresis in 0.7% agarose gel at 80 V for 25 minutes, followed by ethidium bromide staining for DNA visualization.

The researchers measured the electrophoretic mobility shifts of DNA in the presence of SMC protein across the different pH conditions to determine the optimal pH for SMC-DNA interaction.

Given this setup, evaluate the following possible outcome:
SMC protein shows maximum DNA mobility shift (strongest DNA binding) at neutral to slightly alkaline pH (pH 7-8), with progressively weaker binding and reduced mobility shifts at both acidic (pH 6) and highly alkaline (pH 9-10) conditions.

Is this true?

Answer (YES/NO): NO